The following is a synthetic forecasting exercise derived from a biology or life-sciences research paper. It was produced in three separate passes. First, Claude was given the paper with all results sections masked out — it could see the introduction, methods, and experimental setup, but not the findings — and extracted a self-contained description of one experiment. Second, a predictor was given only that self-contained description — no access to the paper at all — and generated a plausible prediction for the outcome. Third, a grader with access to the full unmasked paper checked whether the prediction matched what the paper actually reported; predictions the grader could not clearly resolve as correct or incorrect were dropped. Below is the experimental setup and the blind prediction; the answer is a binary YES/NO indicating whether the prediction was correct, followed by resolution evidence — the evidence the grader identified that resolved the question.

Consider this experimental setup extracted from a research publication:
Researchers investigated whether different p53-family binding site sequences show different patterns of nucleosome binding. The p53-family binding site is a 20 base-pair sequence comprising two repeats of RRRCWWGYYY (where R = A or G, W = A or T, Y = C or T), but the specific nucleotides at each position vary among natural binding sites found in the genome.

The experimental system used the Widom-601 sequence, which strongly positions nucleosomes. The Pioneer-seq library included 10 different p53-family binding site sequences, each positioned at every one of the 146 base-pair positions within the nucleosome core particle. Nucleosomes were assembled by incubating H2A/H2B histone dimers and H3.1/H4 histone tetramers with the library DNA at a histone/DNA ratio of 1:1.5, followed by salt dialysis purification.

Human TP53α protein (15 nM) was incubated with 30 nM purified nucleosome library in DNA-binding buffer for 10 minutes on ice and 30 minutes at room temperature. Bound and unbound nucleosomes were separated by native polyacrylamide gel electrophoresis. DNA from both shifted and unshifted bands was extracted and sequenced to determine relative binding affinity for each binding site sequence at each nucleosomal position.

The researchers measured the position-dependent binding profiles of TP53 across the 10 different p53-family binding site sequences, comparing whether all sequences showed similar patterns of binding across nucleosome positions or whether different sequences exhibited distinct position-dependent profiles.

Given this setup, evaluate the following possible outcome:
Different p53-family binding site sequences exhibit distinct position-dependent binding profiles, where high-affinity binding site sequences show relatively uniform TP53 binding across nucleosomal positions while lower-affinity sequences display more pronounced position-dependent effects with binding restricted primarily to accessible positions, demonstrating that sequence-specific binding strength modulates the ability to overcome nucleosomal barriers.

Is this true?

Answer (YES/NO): NO